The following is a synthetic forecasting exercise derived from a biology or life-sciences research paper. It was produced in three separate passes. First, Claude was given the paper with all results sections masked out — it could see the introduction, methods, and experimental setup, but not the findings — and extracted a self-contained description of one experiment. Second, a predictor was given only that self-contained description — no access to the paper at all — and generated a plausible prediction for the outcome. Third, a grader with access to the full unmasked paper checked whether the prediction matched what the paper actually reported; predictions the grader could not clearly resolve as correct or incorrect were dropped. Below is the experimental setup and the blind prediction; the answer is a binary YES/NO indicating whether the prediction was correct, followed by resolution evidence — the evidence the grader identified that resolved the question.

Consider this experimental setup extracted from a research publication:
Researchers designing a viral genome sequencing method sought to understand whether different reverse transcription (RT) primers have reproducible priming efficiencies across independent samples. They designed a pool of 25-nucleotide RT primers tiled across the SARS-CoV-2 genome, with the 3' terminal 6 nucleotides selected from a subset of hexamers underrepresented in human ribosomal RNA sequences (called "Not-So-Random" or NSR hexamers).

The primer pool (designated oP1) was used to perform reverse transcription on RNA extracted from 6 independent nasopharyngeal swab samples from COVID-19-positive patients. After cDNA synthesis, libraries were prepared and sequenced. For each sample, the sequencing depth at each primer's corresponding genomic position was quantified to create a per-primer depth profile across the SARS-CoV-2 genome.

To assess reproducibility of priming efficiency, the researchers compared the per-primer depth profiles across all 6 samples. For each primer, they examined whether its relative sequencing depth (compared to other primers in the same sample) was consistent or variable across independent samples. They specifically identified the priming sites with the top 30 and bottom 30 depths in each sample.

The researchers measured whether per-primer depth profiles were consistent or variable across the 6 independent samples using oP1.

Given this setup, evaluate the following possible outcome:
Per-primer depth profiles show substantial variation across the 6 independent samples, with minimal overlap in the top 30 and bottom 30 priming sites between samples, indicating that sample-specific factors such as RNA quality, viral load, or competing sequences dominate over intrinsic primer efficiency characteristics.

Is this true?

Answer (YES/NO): NO